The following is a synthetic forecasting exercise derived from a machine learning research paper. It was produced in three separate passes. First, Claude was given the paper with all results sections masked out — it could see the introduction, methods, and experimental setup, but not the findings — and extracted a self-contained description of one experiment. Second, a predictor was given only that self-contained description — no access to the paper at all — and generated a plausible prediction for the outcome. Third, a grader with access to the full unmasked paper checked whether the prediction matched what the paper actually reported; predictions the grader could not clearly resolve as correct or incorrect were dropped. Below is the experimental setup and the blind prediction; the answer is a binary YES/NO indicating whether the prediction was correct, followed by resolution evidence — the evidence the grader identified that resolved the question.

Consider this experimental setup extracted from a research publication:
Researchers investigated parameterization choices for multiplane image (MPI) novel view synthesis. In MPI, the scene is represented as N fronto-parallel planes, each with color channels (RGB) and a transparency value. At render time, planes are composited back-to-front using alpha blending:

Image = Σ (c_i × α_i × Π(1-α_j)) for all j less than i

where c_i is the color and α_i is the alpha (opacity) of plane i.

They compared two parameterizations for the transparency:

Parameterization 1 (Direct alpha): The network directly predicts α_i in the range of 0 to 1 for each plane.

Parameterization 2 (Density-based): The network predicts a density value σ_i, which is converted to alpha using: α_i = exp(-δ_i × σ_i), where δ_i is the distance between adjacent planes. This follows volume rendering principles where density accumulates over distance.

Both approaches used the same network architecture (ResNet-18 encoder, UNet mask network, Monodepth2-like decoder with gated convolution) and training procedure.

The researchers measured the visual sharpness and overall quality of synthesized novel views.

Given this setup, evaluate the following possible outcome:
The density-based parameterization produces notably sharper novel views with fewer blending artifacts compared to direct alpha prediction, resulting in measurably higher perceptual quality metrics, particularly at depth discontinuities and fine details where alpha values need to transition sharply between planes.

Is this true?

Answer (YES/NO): NO